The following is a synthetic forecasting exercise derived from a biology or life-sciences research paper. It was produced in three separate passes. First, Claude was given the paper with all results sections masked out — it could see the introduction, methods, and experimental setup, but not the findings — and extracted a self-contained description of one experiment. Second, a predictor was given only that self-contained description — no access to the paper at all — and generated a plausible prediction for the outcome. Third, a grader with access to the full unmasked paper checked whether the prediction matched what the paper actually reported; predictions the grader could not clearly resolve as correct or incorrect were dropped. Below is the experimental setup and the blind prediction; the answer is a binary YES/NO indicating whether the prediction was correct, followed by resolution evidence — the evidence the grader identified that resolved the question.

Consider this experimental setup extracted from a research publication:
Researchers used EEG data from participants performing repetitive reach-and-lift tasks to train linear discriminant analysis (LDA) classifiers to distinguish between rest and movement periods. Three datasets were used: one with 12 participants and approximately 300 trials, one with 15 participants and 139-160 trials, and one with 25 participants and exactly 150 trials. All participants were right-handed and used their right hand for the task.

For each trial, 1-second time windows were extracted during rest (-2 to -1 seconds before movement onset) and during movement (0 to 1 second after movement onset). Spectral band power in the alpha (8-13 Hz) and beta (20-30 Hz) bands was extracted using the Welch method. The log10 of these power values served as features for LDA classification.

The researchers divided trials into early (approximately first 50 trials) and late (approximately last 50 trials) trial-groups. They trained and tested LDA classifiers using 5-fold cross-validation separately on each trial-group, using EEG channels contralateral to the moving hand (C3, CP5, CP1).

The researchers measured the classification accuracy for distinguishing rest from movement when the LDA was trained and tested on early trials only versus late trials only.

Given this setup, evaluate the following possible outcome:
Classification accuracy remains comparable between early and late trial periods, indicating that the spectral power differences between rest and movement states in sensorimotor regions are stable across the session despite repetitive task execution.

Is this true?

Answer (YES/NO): NO